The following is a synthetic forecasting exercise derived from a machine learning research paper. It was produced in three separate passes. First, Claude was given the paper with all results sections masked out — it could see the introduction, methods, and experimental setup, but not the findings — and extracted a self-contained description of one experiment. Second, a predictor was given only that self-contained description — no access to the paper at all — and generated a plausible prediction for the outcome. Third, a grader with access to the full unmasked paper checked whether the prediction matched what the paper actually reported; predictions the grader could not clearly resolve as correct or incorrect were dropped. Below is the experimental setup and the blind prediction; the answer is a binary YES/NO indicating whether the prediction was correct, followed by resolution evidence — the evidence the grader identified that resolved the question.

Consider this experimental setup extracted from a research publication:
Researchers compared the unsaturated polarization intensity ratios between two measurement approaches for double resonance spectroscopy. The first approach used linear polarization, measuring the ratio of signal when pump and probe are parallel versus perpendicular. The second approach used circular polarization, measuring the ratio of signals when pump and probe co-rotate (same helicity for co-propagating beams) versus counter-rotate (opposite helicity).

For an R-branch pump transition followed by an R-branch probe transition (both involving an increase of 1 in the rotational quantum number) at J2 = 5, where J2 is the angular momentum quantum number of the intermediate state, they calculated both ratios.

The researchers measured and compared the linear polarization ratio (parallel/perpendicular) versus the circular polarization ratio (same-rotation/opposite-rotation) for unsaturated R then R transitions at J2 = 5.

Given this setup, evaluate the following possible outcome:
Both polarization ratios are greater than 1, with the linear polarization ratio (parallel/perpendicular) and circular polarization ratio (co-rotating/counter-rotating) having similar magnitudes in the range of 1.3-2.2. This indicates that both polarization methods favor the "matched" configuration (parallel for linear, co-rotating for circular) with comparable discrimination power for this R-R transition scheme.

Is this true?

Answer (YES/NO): NO